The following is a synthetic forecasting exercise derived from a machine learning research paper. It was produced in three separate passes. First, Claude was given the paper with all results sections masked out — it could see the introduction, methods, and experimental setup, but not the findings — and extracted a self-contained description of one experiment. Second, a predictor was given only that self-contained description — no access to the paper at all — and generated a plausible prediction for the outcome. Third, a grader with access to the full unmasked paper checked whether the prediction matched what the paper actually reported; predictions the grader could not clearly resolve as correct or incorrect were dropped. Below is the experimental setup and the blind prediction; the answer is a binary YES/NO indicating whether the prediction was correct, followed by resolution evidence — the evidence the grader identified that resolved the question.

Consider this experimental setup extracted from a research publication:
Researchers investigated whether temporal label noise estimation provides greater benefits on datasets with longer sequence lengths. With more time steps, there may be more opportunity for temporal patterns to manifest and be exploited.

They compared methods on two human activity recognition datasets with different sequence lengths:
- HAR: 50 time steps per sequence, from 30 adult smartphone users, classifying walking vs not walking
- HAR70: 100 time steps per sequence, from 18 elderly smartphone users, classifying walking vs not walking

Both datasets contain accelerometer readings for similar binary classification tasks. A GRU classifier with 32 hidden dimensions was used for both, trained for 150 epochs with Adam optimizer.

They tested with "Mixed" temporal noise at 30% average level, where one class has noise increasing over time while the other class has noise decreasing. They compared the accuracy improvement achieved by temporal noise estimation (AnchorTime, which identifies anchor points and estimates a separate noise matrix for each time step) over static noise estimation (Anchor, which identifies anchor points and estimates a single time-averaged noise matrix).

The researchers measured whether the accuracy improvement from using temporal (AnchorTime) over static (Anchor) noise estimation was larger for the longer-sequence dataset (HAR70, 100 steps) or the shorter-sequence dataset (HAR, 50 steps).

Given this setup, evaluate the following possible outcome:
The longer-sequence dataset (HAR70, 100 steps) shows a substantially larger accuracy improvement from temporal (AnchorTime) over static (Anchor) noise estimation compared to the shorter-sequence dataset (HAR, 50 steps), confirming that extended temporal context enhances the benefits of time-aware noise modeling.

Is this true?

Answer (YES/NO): YES